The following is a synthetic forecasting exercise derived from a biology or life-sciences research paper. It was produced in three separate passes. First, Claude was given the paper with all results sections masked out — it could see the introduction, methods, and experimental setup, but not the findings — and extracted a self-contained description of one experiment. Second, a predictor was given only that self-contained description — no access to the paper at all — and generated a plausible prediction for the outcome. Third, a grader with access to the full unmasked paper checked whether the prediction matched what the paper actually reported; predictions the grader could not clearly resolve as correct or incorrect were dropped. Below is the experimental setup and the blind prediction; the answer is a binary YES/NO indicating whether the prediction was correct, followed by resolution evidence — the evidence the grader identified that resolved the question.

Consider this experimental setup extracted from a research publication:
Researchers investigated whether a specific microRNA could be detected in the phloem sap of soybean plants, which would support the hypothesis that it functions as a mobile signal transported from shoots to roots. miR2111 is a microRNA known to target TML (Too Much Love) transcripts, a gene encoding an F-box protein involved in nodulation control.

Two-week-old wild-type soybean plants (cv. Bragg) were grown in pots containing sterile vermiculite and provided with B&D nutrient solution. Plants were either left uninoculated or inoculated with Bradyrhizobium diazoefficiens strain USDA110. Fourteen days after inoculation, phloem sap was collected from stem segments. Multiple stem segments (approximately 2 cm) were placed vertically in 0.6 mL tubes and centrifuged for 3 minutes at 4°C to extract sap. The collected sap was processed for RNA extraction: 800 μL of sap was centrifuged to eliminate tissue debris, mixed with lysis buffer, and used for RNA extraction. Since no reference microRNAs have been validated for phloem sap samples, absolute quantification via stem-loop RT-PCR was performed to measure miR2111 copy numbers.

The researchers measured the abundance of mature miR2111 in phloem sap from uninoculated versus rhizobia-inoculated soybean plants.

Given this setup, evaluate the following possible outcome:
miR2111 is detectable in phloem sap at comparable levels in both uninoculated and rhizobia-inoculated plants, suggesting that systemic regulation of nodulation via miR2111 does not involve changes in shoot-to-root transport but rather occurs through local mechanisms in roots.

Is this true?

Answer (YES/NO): NO